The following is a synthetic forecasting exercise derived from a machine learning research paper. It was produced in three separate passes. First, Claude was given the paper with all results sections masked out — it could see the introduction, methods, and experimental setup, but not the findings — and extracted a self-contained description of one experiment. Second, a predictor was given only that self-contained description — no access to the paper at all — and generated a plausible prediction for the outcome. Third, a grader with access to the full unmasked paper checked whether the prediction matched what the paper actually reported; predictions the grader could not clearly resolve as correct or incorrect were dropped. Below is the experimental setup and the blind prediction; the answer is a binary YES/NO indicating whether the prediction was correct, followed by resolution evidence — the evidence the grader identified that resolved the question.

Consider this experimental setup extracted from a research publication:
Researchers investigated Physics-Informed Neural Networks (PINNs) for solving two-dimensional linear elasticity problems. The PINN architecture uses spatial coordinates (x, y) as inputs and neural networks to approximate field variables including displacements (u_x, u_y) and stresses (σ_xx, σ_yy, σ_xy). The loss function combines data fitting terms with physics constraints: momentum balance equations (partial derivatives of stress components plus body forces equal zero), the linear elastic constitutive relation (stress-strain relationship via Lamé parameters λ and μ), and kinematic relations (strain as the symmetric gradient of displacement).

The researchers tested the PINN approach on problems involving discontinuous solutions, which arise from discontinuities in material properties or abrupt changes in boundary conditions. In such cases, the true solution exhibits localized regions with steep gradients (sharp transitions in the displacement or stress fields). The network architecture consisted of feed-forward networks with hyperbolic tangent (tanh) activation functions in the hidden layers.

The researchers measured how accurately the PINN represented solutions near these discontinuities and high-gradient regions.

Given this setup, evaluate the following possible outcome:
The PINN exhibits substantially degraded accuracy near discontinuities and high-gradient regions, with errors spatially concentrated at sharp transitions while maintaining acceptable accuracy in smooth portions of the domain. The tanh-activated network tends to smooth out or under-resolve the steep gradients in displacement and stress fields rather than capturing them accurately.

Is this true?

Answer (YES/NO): YES